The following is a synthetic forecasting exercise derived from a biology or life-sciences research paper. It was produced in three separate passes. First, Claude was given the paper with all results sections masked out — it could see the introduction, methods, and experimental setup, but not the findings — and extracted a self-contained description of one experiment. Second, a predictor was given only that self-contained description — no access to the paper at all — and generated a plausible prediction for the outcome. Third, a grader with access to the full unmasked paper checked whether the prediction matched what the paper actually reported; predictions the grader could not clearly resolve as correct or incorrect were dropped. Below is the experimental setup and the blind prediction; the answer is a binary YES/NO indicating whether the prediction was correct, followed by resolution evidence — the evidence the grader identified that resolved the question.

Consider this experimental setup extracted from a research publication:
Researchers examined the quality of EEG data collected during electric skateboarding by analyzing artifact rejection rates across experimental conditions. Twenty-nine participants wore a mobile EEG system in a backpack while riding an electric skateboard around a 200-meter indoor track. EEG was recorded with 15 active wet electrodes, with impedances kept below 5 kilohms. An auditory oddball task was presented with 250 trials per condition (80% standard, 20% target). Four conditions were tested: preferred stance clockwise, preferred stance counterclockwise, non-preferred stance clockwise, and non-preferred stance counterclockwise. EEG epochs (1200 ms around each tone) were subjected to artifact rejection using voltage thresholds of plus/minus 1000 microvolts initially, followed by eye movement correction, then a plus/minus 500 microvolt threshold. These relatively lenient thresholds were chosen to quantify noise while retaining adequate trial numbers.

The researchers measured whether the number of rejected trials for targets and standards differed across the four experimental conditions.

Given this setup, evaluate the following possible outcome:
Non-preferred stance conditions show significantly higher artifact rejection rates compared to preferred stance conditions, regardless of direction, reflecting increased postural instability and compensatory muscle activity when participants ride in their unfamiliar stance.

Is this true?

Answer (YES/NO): NO